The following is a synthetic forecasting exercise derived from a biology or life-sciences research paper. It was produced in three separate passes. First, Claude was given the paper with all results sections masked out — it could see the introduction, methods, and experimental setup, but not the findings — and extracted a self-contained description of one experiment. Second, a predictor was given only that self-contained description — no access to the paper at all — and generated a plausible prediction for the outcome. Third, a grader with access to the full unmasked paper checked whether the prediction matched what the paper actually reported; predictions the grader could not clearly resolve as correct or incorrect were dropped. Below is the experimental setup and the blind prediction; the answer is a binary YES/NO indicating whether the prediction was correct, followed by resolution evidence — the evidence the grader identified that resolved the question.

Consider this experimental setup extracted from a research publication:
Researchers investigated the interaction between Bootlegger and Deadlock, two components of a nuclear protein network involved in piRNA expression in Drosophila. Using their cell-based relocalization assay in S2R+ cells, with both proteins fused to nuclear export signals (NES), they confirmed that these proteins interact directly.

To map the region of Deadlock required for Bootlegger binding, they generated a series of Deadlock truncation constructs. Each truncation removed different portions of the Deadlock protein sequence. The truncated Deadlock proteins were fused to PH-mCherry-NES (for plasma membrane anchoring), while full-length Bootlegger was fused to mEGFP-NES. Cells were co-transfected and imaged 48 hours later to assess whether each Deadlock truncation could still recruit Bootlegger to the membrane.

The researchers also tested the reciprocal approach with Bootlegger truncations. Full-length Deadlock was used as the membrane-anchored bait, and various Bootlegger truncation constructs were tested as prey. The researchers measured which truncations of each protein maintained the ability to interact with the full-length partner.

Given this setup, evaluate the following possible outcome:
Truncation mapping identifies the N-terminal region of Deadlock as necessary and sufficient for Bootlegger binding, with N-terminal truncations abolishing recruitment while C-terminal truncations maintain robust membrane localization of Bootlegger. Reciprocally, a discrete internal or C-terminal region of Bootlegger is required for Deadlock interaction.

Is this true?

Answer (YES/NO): NO